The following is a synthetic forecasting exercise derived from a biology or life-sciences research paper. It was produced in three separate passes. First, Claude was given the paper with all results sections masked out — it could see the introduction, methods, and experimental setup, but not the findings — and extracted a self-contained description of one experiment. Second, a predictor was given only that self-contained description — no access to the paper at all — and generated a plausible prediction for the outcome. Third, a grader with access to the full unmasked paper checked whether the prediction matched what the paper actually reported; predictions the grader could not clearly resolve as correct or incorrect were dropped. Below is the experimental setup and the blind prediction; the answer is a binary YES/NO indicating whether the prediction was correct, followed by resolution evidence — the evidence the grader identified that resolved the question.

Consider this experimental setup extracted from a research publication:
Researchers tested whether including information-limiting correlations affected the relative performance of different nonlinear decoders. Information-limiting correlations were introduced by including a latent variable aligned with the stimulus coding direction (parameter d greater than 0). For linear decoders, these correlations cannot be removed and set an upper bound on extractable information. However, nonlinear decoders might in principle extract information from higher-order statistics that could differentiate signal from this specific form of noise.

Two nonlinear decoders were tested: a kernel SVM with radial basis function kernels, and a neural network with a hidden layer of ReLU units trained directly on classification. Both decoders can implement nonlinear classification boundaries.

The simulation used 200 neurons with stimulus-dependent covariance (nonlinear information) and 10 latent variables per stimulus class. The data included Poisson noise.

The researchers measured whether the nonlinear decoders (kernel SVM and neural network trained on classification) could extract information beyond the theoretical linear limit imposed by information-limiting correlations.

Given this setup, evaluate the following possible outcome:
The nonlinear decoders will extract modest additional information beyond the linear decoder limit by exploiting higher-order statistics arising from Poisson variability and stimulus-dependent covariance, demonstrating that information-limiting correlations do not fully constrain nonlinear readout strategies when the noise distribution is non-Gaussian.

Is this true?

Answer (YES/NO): NO